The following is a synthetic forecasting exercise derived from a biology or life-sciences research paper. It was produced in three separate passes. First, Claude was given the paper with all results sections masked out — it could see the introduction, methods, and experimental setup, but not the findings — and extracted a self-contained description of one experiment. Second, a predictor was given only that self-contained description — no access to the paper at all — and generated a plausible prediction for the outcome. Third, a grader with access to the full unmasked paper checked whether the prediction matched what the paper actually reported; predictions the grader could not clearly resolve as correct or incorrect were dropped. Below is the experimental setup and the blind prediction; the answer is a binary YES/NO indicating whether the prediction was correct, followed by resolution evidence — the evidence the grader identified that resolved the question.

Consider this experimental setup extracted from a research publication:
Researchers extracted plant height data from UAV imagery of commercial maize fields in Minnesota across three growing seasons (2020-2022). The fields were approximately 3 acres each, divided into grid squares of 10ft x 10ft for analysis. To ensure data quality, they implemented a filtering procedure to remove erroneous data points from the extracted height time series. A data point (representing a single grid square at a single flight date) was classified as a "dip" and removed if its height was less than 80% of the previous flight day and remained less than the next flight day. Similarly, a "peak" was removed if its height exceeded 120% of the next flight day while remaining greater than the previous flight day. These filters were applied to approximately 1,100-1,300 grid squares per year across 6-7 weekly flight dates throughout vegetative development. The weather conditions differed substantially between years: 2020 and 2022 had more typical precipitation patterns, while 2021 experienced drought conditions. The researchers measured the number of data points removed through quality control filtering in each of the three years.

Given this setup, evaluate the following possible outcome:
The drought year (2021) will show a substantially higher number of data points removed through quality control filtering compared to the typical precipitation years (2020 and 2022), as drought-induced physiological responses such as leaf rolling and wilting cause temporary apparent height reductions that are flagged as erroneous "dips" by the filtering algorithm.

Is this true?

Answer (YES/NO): NO